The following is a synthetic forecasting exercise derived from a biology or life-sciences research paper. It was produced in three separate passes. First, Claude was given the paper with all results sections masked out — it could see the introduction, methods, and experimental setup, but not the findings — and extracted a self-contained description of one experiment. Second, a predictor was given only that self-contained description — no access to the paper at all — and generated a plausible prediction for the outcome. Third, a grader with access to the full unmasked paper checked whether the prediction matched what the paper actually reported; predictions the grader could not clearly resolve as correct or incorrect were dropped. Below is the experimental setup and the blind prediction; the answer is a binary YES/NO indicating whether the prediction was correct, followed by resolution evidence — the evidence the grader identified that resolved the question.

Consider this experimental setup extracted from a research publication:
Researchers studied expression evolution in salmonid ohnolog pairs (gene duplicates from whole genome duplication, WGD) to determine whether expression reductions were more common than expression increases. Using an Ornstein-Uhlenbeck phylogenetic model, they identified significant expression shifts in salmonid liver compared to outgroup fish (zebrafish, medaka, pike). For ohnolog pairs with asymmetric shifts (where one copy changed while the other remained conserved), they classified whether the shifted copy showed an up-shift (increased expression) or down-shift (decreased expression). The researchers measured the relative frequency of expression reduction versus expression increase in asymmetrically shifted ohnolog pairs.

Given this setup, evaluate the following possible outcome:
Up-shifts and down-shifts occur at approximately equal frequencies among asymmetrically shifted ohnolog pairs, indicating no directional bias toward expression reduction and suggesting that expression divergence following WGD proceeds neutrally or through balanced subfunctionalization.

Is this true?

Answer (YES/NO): NO